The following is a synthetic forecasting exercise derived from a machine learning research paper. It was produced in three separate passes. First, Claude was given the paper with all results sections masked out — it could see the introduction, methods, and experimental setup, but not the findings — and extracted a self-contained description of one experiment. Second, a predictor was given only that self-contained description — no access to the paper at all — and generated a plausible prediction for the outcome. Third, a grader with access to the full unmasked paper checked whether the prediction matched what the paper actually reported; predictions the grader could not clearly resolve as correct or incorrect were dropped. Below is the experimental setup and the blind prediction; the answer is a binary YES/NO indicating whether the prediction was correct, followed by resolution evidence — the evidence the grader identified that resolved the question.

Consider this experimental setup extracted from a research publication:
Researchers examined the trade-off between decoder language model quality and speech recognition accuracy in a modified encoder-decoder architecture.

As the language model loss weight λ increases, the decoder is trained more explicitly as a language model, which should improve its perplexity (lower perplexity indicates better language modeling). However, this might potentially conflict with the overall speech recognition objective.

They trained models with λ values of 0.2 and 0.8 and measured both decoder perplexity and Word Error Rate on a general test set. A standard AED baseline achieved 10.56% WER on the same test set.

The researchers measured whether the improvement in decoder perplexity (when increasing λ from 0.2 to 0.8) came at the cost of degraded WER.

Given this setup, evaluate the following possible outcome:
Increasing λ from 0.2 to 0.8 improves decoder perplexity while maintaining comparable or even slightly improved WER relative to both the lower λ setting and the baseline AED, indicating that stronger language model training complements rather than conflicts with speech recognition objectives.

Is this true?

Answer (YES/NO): NO